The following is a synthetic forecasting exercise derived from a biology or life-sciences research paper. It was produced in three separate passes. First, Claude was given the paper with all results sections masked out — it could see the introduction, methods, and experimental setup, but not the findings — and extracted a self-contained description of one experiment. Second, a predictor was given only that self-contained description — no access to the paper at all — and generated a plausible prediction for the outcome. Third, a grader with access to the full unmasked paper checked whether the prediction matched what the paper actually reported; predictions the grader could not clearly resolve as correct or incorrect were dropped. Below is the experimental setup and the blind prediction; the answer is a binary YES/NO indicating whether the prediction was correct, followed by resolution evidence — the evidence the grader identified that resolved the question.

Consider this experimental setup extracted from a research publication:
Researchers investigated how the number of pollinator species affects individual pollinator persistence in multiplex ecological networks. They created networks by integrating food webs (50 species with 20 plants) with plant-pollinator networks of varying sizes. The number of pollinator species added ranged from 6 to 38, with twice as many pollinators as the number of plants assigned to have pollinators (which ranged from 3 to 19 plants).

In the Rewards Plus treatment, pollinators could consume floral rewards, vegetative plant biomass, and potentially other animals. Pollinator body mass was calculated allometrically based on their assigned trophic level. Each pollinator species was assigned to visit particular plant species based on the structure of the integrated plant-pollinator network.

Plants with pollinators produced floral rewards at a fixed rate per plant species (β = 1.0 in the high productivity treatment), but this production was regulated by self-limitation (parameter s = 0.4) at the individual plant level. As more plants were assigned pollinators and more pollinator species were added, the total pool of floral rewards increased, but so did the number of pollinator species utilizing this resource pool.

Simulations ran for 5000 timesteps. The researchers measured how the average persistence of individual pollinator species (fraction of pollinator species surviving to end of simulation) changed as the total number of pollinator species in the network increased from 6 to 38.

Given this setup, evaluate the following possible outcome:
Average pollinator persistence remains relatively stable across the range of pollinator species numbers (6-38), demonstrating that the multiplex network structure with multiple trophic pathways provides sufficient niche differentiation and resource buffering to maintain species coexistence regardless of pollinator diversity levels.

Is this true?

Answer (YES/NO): YES